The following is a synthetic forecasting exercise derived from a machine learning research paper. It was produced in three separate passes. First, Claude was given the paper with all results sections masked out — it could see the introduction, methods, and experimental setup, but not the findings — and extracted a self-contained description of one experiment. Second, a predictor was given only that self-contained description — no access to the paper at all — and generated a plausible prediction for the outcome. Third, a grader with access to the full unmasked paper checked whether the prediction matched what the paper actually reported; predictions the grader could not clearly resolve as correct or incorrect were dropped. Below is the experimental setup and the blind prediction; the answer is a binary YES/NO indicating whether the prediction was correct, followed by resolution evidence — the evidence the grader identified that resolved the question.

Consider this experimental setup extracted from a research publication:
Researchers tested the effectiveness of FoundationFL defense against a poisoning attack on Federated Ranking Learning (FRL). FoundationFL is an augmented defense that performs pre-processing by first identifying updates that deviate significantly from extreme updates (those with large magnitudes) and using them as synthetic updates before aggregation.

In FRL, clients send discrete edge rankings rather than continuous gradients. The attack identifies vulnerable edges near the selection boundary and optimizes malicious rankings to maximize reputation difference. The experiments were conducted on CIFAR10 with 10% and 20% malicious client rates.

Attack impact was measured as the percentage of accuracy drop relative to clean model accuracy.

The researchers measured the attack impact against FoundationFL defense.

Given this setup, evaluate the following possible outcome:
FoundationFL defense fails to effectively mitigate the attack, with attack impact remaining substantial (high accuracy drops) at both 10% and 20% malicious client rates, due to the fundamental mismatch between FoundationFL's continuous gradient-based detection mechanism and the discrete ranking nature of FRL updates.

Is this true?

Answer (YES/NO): YES